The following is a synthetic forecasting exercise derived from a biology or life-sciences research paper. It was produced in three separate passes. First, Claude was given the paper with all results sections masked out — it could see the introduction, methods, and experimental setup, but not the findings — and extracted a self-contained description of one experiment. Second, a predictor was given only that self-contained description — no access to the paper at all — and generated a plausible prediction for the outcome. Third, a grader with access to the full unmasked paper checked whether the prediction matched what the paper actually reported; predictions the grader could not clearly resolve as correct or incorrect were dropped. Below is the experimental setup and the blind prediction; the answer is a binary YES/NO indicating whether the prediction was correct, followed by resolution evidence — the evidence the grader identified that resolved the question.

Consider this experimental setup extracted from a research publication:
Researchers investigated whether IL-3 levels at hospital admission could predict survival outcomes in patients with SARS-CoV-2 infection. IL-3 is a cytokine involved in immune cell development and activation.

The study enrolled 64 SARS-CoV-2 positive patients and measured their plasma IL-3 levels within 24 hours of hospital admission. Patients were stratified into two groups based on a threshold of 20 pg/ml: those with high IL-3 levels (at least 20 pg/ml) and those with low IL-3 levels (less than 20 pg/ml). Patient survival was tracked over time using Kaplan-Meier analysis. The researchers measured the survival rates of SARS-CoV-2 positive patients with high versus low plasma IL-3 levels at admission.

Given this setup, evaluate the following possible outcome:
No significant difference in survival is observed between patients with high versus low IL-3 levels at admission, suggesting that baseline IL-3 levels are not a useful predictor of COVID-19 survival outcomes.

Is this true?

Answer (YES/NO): NO